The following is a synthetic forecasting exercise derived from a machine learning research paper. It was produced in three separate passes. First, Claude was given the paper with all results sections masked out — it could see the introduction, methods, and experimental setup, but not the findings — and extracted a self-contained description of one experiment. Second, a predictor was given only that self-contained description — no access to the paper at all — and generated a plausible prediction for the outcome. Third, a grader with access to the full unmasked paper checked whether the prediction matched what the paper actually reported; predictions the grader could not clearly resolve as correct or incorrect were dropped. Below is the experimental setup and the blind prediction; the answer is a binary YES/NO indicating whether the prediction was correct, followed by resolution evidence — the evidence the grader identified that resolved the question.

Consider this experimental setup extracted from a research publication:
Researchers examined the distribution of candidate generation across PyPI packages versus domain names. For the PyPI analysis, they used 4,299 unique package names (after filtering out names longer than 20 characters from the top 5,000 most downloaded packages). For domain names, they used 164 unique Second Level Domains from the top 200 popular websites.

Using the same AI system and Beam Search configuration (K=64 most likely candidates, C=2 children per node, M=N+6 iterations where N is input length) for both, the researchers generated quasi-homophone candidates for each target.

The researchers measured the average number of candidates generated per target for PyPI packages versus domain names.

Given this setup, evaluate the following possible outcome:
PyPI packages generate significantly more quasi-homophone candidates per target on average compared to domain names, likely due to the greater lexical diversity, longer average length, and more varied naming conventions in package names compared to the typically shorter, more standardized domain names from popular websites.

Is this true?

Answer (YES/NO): YES